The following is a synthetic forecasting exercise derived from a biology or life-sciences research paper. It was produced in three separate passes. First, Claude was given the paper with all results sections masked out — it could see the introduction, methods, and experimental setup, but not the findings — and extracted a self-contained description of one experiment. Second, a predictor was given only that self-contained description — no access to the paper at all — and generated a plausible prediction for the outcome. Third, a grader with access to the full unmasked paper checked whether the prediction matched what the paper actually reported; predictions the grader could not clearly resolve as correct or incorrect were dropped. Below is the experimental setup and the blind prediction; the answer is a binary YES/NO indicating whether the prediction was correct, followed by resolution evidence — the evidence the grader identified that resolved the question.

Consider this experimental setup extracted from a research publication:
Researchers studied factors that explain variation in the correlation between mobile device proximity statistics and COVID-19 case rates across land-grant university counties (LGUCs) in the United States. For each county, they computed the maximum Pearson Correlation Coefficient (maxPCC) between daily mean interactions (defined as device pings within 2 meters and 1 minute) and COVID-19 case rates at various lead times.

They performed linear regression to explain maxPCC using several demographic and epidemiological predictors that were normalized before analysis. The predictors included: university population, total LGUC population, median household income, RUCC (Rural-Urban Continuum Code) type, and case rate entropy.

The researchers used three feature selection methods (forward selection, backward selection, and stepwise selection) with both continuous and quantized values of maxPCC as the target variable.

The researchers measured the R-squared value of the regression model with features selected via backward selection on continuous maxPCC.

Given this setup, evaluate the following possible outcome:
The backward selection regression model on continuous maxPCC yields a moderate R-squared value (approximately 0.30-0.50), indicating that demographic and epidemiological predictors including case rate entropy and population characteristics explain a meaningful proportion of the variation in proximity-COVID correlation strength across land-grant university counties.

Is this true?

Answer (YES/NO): YES